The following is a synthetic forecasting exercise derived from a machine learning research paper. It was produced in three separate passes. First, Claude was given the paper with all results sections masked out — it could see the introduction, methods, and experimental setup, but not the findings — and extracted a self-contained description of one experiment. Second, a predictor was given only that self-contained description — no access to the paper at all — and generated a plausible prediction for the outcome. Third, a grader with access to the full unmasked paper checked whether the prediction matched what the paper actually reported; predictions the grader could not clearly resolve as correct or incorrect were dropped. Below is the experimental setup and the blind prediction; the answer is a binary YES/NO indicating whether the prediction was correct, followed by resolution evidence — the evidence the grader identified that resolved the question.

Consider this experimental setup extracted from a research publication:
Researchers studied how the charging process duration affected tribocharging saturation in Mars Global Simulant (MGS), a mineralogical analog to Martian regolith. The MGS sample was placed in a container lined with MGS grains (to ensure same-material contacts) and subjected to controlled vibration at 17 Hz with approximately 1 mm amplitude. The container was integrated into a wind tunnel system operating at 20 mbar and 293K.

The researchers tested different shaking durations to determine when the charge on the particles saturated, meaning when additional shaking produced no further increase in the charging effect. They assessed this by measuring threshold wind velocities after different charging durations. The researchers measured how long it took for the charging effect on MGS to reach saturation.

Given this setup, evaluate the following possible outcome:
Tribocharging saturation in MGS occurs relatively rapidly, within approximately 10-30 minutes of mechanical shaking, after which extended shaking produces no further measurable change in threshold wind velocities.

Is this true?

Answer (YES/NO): NO